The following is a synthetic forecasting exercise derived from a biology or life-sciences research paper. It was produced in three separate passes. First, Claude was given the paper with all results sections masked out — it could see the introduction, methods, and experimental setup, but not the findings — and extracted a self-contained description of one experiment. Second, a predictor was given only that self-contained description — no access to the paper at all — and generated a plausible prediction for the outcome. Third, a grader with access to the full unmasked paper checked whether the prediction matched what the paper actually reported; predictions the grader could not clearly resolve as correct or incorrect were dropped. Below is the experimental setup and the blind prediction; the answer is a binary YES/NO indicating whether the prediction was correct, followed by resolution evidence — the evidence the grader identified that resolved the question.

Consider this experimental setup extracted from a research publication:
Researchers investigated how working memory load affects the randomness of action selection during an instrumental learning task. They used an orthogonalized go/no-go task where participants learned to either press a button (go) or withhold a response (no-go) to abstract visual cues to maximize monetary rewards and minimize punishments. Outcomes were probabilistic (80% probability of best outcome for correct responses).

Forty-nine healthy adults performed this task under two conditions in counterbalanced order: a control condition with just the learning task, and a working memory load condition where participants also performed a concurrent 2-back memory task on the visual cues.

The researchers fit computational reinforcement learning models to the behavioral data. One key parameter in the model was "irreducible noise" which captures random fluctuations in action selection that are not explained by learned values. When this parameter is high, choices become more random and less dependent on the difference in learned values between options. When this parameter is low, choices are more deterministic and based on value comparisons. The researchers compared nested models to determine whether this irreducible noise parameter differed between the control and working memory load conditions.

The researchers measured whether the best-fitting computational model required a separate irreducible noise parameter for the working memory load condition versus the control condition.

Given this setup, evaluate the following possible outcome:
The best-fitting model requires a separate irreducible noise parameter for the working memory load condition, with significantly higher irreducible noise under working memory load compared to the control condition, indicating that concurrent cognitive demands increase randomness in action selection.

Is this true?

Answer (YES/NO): YES